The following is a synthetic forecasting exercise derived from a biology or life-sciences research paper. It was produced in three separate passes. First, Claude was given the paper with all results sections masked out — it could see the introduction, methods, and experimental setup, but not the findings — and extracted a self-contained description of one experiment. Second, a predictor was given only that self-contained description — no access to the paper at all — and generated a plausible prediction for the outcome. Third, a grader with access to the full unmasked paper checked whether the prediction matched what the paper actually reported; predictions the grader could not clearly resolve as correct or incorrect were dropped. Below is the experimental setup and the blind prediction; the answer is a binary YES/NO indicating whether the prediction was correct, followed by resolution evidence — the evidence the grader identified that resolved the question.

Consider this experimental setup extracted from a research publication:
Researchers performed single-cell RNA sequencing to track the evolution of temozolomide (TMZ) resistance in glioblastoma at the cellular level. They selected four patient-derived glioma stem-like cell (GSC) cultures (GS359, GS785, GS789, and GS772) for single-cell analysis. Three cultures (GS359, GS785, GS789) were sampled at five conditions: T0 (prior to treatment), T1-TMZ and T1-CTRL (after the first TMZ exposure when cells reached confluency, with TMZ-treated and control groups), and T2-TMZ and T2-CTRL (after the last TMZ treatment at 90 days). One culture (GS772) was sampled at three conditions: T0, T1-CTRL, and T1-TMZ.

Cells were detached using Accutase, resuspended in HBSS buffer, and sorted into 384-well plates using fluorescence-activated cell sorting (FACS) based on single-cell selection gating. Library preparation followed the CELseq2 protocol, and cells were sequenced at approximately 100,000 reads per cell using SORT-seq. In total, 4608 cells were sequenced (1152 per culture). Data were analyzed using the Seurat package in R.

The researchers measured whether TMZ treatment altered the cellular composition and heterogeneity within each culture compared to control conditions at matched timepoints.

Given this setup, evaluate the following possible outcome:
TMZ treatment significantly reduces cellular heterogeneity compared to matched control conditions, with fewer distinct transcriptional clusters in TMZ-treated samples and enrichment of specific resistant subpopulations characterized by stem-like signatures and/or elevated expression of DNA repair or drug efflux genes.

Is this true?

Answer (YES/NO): NO